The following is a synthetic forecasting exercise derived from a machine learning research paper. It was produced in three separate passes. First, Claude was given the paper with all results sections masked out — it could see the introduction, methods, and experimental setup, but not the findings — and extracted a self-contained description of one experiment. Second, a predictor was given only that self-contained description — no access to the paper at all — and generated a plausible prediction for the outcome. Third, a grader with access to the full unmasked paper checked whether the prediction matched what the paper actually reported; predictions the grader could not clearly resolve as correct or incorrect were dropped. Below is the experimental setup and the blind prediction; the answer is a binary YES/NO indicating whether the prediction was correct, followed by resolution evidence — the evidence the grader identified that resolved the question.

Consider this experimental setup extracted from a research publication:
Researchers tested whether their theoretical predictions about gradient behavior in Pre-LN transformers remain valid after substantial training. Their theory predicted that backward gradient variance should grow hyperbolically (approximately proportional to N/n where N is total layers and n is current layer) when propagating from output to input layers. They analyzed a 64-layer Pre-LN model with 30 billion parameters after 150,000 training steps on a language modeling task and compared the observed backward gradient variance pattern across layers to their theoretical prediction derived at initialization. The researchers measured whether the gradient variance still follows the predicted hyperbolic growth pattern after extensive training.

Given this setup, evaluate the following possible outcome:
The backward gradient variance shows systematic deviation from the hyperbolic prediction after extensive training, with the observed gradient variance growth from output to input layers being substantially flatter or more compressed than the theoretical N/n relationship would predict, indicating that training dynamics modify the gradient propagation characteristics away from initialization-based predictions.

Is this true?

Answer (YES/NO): NO